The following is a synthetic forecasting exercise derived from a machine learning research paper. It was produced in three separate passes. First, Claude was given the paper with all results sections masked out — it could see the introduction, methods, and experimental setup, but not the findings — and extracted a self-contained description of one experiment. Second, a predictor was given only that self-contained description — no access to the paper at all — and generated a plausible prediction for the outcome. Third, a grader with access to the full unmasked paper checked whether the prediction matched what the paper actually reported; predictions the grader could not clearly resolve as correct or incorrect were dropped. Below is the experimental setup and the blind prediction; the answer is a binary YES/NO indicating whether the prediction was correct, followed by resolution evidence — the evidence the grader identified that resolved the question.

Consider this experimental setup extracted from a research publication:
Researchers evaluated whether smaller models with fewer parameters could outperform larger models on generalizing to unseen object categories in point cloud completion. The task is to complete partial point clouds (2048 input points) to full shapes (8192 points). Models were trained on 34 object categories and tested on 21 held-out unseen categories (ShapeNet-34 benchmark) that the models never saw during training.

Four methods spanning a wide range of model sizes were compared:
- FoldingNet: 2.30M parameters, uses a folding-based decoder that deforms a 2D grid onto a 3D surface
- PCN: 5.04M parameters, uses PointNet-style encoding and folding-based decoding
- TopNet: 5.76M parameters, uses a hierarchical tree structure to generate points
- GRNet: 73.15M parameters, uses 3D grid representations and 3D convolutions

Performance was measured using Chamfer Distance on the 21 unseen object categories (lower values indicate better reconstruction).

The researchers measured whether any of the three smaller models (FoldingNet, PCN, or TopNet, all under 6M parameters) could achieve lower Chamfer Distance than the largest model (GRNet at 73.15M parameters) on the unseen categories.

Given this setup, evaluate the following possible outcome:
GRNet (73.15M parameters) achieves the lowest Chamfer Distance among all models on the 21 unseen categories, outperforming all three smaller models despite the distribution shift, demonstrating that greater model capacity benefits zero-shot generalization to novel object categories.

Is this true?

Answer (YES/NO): NO